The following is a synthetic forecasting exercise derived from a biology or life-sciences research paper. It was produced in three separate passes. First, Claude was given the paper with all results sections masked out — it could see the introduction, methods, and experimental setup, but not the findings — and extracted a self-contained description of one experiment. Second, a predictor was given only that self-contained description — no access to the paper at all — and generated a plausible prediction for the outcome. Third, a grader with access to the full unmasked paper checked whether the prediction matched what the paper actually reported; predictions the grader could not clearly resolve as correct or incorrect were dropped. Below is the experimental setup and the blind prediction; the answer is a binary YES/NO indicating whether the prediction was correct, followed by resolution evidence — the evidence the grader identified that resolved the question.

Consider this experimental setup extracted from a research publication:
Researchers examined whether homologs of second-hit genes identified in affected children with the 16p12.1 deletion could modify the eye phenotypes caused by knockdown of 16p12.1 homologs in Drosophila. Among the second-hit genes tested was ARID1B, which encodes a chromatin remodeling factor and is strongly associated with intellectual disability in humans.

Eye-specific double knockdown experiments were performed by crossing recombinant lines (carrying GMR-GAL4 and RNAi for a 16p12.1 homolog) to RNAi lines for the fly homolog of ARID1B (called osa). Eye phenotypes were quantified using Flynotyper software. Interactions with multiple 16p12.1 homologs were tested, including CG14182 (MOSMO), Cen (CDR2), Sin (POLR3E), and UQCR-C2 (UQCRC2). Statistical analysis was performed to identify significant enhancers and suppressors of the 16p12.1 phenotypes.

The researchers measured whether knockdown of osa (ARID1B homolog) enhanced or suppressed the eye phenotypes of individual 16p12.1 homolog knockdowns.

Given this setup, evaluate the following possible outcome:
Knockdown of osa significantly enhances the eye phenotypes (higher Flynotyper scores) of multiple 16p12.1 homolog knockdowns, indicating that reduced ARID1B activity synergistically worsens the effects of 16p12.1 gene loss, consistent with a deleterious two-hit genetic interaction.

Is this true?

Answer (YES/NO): NO